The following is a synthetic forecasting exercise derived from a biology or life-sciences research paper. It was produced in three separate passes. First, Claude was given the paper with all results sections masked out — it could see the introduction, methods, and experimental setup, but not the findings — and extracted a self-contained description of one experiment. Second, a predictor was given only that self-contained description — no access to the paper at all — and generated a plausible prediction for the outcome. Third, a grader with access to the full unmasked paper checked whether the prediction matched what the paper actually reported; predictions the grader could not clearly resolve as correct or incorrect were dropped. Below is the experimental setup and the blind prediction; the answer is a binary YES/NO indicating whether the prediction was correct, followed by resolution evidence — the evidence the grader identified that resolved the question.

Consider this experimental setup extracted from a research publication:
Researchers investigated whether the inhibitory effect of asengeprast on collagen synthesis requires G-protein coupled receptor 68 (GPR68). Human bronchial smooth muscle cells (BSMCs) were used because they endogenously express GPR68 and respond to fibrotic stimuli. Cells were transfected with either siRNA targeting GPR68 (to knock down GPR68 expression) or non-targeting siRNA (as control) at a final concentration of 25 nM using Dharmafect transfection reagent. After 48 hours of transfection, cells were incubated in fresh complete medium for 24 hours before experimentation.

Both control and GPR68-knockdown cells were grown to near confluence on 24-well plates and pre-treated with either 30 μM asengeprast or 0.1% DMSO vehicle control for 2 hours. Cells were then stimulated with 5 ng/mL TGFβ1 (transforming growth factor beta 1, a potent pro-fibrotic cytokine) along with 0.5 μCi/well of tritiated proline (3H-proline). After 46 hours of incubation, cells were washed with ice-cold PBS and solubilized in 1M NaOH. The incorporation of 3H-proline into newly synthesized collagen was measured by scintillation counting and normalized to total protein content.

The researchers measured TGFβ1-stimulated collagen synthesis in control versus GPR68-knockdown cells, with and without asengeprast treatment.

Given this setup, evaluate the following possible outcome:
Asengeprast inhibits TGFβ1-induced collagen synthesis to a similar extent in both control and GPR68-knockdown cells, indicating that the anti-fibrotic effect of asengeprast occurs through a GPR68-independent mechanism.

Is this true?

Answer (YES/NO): NO